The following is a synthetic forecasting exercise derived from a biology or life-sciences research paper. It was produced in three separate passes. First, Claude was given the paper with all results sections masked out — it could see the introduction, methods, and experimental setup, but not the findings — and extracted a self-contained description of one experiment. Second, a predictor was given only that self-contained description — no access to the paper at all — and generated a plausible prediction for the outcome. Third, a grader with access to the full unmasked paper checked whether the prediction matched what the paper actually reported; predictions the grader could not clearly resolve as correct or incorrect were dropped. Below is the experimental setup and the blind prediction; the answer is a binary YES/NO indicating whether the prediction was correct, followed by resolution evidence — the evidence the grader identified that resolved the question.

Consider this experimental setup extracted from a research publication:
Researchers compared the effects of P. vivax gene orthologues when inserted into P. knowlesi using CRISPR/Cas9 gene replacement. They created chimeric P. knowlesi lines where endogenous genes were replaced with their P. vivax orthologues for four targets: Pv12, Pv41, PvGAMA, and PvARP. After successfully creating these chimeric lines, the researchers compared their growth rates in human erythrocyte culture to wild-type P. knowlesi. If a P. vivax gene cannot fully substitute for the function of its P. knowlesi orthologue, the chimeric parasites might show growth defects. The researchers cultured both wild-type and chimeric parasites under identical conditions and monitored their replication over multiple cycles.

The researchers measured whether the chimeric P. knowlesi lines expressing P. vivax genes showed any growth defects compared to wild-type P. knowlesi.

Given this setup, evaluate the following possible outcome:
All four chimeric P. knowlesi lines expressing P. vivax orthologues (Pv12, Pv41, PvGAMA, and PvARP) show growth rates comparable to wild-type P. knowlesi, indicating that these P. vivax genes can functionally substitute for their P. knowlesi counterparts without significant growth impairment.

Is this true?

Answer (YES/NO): YES